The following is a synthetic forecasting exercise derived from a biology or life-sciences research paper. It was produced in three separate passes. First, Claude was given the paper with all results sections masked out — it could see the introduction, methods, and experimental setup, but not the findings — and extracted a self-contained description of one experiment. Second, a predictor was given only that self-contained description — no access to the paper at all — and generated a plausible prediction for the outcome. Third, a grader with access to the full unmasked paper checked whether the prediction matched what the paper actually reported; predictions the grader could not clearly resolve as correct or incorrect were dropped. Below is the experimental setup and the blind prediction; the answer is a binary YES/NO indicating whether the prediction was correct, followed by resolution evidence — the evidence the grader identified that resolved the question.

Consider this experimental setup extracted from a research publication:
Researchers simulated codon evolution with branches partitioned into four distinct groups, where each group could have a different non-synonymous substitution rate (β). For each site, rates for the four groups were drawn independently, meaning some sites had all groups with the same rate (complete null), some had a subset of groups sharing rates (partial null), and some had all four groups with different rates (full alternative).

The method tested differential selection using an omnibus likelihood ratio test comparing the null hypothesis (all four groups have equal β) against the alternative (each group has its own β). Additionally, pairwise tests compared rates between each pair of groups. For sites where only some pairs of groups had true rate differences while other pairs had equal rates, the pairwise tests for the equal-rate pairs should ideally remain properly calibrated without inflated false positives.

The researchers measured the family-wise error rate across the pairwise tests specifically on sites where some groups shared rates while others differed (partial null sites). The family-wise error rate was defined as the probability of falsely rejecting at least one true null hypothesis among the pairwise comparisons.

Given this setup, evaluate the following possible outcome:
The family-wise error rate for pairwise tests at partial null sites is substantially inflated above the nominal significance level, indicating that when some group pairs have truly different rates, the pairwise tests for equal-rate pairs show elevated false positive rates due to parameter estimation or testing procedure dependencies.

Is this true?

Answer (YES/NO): NO